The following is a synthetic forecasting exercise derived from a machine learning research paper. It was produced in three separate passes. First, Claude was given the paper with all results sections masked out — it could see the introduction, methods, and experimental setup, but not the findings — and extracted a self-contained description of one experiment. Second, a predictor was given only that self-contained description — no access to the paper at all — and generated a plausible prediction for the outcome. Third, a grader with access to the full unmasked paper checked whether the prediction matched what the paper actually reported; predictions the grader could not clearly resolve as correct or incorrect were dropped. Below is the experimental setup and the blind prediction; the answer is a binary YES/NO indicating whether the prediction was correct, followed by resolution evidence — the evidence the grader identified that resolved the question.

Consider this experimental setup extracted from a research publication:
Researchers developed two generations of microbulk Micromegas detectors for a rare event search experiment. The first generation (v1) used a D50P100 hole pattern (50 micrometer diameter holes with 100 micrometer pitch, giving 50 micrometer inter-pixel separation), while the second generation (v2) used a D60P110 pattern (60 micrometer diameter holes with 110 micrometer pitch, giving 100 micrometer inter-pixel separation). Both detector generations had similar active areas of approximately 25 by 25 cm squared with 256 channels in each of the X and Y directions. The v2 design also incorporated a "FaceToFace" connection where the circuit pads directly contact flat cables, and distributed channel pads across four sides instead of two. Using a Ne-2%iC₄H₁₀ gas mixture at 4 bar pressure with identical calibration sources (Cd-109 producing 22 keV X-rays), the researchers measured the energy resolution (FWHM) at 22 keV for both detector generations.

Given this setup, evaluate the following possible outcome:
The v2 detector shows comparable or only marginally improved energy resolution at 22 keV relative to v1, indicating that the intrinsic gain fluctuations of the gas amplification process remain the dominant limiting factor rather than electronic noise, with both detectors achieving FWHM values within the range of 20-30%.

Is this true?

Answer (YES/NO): NO